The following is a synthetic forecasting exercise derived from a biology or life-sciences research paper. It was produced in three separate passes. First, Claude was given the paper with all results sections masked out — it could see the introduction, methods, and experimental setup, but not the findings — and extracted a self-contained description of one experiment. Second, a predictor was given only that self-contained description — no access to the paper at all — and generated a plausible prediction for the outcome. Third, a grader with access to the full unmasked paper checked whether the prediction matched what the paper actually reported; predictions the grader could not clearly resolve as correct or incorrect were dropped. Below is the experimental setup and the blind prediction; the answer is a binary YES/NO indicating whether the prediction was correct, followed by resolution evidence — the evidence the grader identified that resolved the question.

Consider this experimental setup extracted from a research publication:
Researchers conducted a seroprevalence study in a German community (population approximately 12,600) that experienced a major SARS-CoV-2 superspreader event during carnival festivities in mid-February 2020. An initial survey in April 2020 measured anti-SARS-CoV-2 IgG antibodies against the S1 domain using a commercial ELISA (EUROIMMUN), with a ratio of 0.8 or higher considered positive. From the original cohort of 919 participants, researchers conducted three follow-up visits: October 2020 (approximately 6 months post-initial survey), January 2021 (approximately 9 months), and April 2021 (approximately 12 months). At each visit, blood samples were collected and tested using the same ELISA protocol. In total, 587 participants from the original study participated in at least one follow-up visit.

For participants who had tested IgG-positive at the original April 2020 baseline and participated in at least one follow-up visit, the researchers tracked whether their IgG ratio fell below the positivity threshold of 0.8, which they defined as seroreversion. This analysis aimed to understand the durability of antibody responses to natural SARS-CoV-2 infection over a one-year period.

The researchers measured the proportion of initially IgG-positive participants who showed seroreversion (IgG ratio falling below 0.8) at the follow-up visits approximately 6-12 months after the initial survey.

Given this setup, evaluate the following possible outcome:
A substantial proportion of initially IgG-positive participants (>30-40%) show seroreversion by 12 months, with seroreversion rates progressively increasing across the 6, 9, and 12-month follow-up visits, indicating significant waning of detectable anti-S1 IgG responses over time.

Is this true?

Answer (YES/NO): NO